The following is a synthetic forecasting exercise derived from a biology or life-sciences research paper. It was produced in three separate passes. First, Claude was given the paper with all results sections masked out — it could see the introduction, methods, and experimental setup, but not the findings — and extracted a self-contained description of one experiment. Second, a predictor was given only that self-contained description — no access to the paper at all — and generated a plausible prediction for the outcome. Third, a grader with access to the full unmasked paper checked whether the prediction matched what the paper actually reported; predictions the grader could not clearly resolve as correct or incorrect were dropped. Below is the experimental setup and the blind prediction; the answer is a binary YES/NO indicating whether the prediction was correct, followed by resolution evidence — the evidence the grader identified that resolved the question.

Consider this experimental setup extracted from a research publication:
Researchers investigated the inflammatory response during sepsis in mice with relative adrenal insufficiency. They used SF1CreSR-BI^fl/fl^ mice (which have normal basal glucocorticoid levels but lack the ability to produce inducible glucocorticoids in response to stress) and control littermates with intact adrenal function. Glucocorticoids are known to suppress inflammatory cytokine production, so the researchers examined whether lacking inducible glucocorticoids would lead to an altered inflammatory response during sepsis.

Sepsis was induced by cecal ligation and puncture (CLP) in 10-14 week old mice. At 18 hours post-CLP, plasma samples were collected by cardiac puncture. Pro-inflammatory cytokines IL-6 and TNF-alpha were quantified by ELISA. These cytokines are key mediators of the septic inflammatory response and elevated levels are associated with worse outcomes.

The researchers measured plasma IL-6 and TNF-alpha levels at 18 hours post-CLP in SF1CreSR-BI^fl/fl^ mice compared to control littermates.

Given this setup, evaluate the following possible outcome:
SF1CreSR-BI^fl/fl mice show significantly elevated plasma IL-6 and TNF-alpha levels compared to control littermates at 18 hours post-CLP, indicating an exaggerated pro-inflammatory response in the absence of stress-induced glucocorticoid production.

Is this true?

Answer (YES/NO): YES